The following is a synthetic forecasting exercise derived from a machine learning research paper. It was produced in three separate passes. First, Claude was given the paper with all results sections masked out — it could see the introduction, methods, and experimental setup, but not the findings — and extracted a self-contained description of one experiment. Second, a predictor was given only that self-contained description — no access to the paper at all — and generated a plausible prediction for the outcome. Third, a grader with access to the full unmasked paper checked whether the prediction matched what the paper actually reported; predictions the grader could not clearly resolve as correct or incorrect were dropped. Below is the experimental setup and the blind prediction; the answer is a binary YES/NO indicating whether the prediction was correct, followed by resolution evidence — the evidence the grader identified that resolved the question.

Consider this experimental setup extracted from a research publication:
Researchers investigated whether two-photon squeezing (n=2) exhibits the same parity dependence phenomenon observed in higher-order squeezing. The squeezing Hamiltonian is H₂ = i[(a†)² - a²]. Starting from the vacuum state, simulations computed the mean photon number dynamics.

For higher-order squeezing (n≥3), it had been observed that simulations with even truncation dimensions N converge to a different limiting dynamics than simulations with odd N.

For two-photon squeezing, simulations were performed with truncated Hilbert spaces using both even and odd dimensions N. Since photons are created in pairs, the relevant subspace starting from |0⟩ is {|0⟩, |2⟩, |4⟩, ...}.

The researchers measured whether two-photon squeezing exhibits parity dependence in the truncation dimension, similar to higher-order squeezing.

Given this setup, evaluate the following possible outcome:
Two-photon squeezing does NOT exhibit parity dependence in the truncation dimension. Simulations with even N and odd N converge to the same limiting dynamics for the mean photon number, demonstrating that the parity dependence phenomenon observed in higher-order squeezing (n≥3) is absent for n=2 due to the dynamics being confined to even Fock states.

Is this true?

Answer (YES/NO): NO